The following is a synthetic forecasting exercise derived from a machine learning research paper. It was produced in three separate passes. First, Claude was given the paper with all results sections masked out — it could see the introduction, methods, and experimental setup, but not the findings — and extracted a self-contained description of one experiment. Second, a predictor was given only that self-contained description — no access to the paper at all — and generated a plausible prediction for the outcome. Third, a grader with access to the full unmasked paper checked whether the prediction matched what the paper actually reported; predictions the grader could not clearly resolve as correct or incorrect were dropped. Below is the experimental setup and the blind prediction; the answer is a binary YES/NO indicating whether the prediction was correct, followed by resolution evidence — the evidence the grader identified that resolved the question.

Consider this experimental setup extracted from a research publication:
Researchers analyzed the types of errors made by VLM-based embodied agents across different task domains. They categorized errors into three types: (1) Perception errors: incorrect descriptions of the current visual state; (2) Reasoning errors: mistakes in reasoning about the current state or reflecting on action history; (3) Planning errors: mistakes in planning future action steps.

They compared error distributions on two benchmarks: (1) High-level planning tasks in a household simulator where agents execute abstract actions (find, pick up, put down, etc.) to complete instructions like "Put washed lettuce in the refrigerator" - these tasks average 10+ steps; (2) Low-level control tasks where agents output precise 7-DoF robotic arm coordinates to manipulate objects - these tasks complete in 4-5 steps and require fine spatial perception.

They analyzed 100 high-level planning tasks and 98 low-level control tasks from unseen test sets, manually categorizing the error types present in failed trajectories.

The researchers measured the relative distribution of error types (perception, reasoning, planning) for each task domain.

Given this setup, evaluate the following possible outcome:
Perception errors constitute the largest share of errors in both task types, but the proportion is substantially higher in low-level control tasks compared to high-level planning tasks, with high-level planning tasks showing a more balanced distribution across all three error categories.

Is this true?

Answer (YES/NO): NO